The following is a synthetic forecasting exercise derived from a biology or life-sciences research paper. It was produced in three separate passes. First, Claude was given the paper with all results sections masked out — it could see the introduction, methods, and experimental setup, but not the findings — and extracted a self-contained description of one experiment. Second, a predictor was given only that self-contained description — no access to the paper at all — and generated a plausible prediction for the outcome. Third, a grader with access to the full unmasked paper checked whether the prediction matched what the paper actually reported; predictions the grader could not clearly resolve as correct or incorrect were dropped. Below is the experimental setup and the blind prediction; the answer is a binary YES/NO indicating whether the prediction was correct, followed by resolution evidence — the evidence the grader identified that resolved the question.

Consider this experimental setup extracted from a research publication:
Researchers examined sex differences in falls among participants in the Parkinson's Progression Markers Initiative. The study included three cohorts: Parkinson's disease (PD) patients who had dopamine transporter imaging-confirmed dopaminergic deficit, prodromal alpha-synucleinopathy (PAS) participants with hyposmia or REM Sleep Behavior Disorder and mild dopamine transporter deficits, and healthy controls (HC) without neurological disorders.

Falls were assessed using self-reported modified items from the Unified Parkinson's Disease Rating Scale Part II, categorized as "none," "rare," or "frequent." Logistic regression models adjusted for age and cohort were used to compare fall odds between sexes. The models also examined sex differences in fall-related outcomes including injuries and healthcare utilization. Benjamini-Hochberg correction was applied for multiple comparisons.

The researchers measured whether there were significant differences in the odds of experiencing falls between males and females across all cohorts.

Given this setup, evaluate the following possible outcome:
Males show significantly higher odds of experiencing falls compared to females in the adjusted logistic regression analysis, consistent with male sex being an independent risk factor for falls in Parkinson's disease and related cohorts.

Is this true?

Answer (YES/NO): NO